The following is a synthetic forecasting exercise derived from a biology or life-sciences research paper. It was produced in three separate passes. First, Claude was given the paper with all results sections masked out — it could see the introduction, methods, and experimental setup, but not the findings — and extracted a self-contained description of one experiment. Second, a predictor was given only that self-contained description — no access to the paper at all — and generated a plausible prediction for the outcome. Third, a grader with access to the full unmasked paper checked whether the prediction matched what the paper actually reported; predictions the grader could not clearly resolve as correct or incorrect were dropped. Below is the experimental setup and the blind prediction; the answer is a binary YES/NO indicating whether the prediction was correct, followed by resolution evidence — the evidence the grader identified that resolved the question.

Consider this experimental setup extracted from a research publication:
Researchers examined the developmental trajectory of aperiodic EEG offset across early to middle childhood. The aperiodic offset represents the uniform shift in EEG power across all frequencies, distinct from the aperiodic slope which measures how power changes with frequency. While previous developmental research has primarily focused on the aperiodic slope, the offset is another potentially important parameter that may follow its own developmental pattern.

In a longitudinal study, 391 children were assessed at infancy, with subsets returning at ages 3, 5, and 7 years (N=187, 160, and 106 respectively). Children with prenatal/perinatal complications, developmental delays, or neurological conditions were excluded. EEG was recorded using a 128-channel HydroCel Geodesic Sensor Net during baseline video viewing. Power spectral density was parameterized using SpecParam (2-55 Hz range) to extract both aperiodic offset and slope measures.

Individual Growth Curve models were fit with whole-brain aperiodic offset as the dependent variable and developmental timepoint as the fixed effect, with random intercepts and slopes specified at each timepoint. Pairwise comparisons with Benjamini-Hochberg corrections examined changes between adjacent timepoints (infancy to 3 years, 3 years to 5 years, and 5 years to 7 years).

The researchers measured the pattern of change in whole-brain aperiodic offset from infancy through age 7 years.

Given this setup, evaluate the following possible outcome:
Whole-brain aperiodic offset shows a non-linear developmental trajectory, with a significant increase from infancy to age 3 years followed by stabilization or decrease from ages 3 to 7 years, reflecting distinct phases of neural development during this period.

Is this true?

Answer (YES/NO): YES